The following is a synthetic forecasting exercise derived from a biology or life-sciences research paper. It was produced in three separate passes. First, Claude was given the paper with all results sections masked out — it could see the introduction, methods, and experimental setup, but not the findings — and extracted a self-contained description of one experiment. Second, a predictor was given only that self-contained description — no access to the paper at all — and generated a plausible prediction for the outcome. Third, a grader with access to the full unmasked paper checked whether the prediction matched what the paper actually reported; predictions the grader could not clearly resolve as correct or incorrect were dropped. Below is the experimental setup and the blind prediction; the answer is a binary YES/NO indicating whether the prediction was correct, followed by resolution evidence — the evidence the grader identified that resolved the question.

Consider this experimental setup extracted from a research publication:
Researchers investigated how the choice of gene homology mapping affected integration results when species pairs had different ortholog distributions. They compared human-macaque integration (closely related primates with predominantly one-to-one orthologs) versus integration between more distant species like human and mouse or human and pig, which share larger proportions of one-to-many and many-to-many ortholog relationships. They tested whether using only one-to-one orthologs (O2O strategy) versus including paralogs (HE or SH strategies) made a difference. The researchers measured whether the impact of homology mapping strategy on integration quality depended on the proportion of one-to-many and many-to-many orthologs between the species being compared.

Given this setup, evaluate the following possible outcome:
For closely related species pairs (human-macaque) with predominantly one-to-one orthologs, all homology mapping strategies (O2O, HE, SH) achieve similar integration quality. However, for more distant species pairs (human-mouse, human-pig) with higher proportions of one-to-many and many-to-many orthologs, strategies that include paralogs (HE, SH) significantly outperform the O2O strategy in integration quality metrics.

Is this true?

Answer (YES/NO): NO